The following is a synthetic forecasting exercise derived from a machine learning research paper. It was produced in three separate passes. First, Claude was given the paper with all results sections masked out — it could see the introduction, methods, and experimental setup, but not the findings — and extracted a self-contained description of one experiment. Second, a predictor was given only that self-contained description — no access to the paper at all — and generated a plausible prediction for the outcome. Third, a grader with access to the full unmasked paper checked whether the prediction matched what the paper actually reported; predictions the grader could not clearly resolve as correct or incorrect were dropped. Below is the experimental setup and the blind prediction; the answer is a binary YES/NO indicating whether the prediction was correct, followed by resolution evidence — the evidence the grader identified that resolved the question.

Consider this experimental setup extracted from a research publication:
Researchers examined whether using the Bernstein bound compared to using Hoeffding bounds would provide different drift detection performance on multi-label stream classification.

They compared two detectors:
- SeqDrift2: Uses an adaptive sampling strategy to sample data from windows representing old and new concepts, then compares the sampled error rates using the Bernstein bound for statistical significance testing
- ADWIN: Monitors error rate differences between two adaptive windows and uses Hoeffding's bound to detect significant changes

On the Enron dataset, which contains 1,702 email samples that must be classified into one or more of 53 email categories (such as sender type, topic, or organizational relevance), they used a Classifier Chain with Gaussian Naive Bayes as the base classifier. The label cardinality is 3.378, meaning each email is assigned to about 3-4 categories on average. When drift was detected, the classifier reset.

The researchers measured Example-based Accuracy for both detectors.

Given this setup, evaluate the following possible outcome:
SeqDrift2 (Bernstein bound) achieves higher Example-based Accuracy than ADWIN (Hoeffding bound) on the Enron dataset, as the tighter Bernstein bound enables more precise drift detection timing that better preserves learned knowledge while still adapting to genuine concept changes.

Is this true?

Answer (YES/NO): YES